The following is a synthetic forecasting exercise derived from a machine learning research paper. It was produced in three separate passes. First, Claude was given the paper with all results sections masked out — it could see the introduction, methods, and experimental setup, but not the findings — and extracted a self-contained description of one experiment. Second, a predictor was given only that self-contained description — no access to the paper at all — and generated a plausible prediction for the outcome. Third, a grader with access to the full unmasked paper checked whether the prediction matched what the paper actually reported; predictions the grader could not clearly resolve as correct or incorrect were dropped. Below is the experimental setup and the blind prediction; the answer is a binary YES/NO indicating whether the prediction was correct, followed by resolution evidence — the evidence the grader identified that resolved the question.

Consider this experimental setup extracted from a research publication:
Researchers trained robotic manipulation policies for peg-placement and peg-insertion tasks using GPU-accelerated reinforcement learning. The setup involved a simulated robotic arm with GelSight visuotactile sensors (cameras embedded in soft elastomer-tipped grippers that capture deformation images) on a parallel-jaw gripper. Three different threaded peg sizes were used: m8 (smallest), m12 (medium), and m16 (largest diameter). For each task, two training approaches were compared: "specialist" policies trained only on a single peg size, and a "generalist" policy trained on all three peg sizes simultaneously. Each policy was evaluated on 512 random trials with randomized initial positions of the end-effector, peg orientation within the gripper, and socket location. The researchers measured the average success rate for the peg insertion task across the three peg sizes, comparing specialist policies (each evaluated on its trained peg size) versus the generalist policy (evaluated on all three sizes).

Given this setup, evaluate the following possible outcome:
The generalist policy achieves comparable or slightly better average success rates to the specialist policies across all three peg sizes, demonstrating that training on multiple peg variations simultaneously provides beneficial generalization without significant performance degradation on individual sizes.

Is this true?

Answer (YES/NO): YES